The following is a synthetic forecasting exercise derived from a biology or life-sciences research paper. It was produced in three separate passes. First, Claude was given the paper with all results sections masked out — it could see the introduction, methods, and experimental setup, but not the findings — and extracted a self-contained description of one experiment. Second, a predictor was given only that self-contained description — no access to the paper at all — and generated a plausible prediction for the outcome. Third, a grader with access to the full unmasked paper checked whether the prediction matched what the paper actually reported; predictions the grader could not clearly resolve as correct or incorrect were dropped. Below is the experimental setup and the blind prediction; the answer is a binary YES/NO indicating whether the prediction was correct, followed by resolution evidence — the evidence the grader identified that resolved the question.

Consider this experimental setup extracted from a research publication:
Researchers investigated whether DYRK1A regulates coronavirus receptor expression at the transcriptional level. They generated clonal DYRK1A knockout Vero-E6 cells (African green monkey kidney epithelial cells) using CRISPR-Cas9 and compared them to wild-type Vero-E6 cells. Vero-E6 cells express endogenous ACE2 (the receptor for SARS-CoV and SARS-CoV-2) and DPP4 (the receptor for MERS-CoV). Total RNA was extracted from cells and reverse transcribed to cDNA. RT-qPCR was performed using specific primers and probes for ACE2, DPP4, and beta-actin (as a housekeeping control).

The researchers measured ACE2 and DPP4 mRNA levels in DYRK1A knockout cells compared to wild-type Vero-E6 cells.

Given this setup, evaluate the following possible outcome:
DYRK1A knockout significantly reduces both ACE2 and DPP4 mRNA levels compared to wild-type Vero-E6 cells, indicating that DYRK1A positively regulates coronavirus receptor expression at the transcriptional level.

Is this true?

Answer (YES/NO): YES